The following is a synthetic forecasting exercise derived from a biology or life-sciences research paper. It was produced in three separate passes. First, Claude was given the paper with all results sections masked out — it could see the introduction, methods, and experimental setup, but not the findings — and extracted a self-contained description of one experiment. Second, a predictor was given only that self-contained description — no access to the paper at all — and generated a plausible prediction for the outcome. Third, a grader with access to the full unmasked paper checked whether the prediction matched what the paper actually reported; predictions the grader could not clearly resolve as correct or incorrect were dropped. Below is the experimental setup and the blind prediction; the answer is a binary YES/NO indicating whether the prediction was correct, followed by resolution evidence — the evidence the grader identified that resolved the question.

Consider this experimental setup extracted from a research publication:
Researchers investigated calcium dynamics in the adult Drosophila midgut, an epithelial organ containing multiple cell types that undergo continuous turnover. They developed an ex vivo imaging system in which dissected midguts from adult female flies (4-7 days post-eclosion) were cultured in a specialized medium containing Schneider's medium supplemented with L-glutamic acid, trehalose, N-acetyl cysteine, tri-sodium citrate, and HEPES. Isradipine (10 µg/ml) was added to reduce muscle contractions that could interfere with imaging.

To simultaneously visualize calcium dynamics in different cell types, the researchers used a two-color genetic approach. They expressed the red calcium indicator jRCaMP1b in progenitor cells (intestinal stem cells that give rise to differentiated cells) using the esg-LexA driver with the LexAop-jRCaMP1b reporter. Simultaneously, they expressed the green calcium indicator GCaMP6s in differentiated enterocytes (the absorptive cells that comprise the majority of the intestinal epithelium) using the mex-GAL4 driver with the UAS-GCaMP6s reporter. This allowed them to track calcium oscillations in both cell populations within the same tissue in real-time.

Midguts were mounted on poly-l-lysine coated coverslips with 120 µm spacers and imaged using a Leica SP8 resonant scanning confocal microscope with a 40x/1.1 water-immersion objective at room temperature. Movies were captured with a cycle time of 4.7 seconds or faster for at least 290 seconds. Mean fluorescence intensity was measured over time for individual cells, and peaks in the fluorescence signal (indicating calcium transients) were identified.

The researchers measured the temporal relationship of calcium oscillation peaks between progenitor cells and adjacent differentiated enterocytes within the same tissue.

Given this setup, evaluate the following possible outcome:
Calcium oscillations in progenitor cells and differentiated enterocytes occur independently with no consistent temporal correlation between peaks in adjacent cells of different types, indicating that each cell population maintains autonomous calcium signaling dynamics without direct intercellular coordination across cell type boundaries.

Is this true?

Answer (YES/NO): YES